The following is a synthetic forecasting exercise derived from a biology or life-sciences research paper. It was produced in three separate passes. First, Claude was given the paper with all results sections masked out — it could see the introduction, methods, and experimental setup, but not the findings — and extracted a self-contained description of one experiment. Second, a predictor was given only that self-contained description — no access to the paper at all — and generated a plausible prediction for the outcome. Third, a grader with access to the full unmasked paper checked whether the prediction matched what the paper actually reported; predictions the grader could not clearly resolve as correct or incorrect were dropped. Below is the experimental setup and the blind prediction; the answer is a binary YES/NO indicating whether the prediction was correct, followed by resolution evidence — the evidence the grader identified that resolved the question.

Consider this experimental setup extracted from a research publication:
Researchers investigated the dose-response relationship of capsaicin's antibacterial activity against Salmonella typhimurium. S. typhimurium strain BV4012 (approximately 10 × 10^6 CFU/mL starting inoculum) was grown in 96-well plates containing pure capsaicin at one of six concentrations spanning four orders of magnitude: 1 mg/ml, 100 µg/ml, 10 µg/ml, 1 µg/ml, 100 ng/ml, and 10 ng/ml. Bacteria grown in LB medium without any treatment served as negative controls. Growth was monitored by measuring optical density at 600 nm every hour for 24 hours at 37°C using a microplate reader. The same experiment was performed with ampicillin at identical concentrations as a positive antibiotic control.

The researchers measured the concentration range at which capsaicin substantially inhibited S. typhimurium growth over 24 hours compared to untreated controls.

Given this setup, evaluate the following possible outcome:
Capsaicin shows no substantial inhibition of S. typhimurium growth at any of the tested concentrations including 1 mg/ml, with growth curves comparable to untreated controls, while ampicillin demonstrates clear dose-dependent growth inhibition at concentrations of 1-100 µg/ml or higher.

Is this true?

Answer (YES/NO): NO